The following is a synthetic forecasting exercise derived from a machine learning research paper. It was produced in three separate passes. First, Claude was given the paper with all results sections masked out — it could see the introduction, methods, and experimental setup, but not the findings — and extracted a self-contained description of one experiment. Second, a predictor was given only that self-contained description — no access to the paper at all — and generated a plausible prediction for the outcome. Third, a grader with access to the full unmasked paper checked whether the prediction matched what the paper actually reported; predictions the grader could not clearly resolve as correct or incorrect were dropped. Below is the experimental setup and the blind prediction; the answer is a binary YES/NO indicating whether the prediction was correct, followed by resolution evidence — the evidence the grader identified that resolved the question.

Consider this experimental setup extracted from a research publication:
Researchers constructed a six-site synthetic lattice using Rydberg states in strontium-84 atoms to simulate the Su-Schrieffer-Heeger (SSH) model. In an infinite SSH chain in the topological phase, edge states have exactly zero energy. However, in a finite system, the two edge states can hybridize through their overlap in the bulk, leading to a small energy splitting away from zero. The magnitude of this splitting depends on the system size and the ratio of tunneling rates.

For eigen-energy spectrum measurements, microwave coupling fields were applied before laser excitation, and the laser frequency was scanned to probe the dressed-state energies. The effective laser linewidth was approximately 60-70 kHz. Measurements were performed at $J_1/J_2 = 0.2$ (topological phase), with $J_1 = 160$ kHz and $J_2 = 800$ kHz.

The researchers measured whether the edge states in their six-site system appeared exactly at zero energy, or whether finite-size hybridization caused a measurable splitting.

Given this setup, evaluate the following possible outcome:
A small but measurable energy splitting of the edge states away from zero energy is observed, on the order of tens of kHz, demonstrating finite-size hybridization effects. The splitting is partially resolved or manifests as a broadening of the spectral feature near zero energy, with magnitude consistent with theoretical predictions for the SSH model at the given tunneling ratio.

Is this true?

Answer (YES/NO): NO